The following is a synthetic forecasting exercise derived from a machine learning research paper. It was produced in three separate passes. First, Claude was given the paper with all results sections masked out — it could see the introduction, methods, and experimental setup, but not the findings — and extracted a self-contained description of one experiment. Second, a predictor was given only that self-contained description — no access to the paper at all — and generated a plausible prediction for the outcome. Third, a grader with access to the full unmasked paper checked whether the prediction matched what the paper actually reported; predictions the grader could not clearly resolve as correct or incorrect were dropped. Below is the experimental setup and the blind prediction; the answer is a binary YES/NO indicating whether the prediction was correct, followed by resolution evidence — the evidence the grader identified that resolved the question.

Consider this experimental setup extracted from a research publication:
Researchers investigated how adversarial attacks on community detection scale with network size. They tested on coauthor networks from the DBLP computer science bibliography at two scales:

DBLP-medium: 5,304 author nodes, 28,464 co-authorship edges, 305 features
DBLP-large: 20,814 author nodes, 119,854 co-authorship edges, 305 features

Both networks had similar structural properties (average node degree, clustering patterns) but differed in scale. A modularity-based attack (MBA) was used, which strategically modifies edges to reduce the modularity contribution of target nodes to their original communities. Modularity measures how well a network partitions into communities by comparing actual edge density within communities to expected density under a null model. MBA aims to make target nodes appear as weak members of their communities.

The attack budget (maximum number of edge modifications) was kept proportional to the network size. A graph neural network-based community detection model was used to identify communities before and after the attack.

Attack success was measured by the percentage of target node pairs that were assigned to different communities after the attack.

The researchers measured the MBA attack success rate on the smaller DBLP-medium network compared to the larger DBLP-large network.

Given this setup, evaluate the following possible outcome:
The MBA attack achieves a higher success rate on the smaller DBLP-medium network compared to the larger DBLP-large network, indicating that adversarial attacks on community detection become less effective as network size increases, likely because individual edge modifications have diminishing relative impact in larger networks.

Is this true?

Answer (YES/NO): YES